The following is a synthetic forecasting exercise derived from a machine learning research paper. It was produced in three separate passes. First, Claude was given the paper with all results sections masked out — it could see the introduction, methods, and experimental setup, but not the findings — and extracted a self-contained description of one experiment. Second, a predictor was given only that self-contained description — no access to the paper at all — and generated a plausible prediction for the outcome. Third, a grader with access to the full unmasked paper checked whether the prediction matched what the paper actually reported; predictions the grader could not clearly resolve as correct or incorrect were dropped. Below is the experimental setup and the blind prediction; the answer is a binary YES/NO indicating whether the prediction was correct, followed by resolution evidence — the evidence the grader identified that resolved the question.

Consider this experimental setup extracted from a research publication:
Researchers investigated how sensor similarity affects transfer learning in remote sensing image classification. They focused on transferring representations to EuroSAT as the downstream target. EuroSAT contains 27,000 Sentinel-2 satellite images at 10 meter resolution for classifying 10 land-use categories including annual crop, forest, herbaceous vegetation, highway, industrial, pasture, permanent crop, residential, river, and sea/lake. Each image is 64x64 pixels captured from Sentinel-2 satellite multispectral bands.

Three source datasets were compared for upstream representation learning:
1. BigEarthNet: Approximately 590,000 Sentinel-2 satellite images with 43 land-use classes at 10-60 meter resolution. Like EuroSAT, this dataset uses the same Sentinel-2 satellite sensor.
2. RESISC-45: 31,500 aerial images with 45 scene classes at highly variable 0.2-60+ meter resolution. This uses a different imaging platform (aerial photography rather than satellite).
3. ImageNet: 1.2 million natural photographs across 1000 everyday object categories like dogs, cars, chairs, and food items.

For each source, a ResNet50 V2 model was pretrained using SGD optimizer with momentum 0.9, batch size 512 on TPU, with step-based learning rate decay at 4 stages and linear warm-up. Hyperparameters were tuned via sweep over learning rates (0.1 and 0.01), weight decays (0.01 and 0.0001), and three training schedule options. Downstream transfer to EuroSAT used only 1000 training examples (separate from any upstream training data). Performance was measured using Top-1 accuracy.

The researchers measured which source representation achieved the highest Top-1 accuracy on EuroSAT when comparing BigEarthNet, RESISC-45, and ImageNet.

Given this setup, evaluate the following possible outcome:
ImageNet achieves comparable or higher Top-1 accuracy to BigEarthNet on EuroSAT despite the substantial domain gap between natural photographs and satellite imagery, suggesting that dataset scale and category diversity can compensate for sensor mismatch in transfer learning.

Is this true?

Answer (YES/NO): YES